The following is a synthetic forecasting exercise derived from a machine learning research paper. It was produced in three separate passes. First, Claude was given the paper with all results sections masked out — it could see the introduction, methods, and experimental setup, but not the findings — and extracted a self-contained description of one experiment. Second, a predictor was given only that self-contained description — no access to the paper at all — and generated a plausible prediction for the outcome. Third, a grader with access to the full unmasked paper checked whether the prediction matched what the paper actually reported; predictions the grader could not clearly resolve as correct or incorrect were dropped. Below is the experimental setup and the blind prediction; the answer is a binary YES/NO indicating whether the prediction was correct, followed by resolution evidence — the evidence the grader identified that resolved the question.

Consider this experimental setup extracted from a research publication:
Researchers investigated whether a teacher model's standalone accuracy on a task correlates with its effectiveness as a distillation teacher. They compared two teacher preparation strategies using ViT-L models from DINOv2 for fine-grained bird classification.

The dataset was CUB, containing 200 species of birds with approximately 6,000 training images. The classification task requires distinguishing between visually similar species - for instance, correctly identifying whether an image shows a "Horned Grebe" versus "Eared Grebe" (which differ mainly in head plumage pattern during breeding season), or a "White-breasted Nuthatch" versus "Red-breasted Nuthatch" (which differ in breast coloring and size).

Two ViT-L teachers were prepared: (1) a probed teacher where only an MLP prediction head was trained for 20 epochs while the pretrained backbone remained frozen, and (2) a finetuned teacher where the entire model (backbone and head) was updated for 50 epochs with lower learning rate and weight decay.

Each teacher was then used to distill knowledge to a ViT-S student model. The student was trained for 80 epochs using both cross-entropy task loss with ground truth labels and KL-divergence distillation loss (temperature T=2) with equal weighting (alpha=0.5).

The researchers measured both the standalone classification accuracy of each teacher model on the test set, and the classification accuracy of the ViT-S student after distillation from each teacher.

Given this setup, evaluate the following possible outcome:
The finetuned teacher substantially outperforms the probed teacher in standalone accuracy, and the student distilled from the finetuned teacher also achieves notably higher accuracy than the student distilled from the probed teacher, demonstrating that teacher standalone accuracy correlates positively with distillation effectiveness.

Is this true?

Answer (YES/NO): NO